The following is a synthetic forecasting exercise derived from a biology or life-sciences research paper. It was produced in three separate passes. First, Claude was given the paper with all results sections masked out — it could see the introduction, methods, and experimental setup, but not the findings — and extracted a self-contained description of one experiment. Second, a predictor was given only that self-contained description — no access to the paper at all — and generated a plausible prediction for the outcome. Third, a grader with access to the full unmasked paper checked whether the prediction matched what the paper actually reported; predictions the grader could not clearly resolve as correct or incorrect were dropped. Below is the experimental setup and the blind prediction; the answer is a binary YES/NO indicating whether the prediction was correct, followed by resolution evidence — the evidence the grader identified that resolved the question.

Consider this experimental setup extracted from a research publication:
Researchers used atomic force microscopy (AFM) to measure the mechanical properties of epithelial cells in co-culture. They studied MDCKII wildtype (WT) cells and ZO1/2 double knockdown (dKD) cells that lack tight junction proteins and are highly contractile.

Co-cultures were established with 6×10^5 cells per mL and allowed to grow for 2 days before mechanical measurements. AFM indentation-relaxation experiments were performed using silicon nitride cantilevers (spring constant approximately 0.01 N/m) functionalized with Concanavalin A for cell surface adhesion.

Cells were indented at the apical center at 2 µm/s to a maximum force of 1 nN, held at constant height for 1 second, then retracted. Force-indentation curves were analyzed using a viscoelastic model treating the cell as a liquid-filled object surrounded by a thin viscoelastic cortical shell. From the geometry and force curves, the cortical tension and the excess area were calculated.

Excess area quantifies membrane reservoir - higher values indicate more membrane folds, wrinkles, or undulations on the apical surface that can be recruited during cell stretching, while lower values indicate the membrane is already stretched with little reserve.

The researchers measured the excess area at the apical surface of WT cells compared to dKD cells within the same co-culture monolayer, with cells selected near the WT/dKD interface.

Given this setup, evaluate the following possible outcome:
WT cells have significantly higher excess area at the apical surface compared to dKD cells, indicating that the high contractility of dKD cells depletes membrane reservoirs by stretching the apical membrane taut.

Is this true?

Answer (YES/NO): NO